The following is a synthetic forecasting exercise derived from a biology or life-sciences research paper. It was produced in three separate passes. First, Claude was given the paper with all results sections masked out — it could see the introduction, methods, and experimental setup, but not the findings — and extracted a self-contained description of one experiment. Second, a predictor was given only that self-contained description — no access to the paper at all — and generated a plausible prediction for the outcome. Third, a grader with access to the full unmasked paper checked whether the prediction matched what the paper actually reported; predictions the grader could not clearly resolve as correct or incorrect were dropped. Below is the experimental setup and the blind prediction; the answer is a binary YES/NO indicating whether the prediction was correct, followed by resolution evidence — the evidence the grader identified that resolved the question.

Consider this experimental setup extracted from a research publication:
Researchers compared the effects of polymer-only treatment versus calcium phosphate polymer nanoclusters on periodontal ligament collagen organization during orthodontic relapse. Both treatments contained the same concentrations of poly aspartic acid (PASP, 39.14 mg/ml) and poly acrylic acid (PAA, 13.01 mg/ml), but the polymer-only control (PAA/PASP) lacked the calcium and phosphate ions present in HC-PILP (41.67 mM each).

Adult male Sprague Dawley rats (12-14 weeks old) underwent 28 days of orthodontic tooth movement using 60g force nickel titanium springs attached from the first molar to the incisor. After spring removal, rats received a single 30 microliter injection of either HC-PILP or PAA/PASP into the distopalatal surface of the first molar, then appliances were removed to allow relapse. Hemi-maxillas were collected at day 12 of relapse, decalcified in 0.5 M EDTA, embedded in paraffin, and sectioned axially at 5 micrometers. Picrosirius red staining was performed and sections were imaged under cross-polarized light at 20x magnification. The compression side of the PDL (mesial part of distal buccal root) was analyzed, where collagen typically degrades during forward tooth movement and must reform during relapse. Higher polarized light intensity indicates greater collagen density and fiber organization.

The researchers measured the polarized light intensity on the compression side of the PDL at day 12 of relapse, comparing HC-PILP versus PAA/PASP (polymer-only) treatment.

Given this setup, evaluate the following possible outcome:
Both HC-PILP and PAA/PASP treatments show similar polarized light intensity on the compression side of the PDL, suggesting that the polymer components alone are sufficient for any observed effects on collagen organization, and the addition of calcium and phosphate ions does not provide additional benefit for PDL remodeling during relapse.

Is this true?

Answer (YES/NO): NO